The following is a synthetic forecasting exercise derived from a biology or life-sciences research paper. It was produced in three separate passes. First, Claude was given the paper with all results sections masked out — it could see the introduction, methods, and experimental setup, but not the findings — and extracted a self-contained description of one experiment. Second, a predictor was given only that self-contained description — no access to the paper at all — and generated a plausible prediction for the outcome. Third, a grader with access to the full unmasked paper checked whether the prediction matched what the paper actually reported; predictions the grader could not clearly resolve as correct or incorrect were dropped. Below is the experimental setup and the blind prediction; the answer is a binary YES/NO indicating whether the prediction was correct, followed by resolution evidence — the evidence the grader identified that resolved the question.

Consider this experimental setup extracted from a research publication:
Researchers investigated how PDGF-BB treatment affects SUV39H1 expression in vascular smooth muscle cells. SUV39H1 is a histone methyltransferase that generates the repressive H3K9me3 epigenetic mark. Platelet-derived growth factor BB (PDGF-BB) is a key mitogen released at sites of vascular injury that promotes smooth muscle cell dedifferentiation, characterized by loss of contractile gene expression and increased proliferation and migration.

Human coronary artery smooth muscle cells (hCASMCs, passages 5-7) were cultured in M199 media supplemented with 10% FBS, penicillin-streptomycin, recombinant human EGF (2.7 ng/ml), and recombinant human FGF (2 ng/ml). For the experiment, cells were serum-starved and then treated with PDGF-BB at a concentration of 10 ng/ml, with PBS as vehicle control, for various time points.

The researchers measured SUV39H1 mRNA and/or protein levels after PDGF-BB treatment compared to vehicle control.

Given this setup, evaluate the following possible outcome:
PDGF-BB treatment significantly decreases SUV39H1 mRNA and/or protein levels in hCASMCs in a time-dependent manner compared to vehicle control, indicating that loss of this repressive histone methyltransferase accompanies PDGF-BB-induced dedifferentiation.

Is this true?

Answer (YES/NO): NO